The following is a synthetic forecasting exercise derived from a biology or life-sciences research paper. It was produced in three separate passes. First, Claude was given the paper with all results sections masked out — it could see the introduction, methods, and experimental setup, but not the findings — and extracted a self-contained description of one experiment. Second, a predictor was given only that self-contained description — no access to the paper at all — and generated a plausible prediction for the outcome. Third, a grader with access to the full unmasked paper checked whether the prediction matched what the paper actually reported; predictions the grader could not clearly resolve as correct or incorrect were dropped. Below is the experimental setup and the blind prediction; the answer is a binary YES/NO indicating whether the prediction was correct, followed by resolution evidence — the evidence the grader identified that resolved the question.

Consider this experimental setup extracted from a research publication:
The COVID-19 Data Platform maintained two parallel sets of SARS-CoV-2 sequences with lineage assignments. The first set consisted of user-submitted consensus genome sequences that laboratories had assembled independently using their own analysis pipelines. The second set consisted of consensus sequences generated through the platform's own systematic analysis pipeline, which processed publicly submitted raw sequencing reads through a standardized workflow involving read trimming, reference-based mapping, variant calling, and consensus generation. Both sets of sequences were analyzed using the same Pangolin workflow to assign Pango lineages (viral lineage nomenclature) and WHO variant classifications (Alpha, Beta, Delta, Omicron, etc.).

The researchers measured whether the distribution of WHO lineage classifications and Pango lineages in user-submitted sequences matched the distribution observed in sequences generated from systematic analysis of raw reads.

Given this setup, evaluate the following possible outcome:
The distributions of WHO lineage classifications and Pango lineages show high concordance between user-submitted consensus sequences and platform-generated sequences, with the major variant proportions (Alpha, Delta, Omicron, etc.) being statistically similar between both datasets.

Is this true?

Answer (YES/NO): YES